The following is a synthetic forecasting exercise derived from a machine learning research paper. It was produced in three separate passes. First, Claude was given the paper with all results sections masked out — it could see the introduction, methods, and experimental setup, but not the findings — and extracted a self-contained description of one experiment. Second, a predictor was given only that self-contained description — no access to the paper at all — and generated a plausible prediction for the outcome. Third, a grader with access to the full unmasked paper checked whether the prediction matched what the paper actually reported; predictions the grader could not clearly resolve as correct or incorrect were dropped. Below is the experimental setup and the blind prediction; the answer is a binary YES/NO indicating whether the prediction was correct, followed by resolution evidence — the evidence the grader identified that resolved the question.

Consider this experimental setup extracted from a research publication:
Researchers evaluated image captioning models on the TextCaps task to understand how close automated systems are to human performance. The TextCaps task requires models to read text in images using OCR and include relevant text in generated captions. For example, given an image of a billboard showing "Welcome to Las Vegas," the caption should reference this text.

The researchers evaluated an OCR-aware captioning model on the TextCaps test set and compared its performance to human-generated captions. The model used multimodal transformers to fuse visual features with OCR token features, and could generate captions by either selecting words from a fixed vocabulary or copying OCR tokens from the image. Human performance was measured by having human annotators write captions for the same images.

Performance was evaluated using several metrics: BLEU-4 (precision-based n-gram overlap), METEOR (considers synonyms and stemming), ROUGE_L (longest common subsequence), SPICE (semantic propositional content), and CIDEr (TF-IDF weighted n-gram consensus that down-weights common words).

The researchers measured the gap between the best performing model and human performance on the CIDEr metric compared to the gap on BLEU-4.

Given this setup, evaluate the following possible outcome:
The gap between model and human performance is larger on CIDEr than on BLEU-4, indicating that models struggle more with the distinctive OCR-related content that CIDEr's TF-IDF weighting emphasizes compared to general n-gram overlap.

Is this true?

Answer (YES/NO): YES